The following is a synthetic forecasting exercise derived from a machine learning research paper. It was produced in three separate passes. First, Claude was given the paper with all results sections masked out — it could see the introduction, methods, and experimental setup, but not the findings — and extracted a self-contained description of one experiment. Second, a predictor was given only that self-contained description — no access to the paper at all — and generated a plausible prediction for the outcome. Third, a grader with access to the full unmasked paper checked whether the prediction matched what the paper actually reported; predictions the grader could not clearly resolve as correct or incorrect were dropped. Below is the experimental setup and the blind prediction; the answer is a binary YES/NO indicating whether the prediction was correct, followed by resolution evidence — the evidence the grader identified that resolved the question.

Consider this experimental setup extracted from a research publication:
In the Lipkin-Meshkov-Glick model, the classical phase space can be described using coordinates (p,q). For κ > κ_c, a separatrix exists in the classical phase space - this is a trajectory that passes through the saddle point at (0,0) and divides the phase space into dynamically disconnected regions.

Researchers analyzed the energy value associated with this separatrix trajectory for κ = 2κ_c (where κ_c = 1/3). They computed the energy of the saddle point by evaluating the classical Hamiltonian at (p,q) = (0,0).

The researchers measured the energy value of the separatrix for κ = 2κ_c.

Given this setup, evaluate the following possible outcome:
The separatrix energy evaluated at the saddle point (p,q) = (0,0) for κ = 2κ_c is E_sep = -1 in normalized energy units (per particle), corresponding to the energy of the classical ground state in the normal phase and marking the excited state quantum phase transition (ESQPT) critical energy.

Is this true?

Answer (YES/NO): NO